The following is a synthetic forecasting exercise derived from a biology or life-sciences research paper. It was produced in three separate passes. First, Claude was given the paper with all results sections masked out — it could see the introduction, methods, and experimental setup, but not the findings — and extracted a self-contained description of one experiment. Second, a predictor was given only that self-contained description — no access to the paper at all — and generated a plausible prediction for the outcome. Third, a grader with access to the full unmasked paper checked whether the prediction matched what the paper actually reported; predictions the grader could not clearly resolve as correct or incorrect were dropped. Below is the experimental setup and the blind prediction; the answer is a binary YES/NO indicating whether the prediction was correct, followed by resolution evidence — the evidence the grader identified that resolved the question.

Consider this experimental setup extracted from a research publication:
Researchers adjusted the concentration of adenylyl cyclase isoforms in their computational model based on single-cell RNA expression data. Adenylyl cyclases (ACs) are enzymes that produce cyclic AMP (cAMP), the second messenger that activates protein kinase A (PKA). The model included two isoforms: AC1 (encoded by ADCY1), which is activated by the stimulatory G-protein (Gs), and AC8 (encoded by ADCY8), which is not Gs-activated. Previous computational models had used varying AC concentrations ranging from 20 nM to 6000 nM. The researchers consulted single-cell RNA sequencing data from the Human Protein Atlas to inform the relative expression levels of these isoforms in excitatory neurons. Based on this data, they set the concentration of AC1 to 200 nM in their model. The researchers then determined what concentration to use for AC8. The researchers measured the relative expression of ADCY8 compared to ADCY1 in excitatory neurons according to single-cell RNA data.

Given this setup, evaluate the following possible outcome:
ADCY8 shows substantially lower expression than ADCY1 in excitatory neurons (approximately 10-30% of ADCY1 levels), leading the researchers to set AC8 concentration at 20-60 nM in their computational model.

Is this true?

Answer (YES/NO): NO